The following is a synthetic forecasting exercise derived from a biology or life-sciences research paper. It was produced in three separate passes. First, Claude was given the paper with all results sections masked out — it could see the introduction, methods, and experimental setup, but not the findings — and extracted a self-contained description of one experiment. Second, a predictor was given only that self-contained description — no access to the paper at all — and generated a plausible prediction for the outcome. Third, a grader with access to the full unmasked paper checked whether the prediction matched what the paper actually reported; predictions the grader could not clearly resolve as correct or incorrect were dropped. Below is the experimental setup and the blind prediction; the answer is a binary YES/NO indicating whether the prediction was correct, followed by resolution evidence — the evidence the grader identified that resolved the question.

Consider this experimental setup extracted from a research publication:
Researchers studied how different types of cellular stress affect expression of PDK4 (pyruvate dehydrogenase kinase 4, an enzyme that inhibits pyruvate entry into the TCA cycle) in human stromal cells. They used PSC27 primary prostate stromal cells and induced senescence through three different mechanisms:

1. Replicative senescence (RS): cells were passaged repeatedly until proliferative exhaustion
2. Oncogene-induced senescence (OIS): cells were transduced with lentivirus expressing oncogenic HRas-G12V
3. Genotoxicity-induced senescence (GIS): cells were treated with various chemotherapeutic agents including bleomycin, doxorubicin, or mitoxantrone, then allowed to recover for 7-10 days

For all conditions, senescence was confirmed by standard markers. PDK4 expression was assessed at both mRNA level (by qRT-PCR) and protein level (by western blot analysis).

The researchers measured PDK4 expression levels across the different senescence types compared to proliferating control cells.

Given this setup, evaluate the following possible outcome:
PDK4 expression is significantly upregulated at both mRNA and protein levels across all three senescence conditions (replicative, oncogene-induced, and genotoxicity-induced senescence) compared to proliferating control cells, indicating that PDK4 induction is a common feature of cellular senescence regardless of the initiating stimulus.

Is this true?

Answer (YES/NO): NO